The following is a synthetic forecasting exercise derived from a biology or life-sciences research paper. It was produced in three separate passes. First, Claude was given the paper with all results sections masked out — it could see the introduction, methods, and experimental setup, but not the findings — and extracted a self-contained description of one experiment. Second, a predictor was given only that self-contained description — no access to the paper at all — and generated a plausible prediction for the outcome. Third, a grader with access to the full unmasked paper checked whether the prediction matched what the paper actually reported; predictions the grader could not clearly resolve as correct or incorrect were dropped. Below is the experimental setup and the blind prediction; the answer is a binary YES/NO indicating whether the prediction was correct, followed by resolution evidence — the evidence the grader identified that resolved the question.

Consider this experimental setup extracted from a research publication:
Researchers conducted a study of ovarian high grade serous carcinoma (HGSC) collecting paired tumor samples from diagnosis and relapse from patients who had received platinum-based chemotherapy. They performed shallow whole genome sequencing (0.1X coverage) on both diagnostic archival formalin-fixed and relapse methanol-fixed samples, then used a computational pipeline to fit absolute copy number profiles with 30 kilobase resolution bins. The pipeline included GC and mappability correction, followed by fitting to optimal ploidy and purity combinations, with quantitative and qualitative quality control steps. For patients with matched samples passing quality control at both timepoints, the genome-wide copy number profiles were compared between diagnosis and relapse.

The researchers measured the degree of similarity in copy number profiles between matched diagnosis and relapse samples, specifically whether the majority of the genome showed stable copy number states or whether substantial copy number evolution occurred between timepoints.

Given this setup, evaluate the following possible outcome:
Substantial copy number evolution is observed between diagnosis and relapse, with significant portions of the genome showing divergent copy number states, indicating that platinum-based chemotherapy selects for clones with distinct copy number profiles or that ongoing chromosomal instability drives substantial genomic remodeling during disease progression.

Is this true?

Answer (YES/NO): NO